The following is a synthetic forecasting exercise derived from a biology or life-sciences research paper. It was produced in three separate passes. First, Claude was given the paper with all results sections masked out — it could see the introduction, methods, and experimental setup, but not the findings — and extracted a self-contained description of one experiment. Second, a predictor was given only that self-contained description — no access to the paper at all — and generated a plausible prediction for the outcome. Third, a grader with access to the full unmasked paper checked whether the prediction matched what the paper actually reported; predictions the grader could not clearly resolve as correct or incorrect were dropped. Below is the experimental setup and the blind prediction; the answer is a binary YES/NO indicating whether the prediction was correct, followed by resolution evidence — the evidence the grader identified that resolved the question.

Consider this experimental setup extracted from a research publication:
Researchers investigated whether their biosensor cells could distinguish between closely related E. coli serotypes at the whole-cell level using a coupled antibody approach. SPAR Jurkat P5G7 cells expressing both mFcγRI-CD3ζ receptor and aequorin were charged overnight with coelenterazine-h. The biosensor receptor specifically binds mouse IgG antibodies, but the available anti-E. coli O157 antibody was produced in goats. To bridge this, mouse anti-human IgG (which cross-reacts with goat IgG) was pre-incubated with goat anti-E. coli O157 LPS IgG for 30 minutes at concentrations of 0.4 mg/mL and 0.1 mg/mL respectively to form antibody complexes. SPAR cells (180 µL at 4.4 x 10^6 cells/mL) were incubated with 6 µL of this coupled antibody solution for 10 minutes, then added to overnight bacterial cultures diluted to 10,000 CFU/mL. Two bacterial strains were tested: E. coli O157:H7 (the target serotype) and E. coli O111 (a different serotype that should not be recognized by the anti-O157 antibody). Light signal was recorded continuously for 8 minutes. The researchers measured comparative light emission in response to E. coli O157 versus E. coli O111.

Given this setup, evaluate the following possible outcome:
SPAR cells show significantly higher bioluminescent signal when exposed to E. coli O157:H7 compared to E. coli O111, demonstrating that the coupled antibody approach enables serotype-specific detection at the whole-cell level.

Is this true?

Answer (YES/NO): YES